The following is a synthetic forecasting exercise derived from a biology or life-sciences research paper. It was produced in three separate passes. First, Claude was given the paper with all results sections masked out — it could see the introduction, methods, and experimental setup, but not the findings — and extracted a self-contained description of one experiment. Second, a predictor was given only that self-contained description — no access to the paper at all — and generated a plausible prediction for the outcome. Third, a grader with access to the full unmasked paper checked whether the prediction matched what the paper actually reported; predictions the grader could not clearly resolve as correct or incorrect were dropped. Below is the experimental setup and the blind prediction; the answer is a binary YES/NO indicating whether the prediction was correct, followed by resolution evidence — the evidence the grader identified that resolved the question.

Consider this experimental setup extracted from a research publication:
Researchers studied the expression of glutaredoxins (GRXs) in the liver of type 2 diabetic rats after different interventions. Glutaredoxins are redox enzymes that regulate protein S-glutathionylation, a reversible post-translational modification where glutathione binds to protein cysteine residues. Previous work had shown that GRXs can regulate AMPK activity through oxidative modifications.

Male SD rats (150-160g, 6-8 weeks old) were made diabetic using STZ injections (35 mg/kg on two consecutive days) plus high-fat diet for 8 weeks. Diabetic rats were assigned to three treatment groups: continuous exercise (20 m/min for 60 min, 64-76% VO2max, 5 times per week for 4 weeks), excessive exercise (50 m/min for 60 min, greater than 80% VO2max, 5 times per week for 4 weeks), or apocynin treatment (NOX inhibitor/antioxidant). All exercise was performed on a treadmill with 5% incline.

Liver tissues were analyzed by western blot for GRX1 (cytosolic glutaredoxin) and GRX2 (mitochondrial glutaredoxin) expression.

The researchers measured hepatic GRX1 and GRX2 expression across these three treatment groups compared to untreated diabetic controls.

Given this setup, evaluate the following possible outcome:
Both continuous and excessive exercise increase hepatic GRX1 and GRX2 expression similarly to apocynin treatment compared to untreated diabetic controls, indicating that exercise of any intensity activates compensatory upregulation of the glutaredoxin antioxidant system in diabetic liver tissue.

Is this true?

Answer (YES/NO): NO